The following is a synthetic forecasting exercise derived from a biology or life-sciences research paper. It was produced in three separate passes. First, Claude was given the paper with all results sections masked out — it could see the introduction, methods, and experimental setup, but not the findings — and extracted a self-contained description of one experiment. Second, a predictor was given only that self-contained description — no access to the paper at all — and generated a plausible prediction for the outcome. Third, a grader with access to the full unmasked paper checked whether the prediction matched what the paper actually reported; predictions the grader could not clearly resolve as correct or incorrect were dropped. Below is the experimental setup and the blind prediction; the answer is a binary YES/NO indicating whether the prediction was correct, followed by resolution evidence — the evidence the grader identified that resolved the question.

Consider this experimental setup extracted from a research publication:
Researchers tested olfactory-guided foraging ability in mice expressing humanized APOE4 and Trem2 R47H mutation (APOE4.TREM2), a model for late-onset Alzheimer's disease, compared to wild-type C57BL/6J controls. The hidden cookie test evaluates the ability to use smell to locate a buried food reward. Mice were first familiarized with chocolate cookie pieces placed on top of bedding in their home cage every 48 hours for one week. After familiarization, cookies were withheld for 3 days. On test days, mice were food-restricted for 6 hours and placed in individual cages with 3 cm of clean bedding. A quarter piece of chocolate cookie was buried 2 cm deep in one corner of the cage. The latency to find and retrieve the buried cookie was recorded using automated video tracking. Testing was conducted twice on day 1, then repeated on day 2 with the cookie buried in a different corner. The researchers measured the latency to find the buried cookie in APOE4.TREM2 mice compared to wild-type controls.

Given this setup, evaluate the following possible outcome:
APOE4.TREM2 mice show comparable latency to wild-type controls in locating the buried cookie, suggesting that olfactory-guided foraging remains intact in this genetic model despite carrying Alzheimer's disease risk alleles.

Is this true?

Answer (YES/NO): NO